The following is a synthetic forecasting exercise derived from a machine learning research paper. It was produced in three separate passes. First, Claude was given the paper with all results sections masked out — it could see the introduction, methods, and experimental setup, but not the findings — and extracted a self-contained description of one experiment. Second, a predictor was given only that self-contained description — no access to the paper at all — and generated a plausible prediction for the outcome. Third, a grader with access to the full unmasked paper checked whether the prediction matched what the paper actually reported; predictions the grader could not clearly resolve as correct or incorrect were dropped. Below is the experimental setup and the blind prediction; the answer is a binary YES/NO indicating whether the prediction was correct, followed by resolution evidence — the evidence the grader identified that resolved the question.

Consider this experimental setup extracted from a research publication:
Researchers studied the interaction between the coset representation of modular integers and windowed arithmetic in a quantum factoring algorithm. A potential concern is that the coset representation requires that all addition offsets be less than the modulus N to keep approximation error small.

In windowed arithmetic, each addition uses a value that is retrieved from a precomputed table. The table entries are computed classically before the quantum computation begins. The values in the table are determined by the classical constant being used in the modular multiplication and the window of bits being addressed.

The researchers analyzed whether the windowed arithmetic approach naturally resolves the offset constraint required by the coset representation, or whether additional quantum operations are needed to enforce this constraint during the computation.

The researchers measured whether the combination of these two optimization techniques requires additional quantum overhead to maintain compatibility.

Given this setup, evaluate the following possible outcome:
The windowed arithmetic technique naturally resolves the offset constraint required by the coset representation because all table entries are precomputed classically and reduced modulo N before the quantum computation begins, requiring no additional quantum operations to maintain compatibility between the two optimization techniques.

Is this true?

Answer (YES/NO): YES